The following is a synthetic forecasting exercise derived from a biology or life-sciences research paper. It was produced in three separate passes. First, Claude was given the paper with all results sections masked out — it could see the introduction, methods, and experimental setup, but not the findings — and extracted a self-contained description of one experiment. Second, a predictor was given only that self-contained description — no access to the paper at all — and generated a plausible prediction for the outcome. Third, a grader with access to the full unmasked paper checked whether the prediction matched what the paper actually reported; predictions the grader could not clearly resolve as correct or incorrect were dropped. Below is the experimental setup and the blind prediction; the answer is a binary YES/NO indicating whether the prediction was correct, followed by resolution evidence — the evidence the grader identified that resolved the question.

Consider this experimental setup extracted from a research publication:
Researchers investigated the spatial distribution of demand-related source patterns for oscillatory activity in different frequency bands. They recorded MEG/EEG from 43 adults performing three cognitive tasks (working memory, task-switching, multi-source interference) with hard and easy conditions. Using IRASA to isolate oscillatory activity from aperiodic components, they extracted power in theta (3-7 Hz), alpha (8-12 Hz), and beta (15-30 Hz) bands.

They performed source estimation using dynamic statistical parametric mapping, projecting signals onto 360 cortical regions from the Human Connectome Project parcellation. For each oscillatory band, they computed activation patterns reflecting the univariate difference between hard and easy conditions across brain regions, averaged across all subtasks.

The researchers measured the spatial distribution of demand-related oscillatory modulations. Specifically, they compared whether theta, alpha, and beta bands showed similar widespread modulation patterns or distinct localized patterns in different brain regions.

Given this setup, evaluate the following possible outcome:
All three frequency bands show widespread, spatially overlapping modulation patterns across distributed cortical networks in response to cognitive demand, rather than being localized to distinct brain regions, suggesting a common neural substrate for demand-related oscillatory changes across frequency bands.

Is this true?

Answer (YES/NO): NO